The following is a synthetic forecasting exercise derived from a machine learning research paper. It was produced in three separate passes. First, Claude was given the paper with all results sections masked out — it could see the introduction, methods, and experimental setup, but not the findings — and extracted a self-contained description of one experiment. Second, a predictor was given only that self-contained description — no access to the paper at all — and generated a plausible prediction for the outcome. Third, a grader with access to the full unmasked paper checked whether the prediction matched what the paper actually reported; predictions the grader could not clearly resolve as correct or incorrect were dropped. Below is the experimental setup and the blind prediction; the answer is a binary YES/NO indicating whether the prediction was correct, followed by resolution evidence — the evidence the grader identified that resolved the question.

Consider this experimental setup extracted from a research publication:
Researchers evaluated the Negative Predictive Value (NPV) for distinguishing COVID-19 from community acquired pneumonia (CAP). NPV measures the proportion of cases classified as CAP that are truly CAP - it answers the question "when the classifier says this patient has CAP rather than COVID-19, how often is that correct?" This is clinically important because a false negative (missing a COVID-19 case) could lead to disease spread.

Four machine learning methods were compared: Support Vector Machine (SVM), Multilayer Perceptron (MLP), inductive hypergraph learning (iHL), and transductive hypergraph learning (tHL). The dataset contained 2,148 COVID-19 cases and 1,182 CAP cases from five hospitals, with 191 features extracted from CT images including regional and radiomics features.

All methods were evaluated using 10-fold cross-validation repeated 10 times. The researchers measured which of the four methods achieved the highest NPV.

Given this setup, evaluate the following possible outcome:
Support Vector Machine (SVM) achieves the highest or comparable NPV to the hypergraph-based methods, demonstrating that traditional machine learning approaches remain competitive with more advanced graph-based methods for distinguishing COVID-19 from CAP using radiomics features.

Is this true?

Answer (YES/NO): NO